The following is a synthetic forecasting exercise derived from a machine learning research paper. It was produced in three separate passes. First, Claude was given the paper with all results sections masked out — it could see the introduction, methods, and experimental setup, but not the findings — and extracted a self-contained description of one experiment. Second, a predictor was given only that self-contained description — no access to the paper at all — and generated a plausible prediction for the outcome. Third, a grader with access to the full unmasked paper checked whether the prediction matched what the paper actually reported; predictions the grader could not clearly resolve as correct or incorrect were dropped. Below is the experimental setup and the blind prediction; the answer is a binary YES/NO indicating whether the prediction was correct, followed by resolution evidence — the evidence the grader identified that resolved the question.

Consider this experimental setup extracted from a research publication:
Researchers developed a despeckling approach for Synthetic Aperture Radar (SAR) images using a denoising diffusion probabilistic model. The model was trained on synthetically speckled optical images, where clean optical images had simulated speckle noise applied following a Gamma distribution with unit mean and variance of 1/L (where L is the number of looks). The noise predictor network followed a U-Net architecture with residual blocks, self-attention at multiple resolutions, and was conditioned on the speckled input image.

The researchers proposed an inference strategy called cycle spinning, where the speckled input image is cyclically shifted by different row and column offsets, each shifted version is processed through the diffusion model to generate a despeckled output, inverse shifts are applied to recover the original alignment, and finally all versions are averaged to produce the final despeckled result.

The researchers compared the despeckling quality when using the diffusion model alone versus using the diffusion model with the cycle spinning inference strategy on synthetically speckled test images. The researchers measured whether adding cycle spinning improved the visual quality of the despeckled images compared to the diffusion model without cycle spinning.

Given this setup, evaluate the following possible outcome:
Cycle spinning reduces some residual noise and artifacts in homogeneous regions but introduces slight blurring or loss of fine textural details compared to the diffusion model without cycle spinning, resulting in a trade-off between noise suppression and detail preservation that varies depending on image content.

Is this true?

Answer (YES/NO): NO